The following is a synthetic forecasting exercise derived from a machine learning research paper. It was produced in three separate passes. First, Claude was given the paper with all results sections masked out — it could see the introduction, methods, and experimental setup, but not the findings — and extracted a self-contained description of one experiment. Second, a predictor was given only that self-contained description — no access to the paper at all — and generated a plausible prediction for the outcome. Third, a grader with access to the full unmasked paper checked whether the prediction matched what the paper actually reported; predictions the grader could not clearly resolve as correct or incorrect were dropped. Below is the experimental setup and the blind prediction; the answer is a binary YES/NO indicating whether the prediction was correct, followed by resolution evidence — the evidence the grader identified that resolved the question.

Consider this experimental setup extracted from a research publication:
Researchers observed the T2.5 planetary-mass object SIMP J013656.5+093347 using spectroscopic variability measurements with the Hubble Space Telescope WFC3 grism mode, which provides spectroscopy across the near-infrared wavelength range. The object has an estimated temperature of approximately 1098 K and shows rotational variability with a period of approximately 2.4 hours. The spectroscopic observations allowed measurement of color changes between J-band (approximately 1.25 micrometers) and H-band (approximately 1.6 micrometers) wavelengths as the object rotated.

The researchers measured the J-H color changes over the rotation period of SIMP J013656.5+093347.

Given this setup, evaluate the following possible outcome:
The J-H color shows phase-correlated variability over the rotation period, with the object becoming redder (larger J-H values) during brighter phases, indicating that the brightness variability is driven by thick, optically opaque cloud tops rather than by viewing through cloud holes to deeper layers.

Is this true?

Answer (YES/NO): NO